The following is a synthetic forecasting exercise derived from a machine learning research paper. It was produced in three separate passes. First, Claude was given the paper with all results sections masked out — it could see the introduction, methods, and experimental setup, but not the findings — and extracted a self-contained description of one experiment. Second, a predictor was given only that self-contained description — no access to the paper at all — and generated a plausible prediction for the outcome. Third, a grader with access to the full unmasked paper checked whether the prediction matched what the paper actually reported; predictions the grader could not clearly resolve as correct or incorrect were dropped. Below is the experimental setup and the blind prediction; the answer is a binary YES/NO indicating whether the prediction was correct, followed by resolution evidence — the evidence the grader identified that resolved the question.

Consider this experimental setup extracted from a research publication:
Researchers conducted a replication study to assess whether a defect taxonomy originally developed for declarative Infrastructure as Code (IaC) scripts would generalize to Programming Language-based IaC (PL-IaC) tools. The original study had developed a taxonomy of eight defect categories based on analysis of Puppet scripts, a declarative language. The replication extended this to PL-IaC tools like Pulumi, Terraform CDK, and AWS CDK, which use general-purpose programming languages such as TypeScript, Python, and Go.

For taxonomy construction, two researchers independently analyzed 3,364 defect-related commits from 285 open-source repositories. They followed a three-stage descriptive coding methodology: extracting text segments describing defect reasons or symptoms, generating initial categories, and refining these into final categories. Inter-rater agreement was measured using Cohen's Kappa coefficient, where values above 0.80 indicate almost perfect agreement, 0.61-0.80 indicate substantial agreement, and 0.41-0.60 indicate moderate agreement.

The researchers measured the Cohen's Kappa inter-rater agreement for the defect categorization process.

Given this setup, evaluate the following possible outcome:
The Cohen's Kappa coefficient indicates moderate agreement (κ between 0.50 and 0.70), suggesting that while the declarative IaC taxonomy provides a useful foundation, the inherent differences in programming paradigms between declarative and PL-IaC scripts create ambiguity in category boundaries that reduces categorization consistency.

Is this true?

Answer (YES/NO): NO